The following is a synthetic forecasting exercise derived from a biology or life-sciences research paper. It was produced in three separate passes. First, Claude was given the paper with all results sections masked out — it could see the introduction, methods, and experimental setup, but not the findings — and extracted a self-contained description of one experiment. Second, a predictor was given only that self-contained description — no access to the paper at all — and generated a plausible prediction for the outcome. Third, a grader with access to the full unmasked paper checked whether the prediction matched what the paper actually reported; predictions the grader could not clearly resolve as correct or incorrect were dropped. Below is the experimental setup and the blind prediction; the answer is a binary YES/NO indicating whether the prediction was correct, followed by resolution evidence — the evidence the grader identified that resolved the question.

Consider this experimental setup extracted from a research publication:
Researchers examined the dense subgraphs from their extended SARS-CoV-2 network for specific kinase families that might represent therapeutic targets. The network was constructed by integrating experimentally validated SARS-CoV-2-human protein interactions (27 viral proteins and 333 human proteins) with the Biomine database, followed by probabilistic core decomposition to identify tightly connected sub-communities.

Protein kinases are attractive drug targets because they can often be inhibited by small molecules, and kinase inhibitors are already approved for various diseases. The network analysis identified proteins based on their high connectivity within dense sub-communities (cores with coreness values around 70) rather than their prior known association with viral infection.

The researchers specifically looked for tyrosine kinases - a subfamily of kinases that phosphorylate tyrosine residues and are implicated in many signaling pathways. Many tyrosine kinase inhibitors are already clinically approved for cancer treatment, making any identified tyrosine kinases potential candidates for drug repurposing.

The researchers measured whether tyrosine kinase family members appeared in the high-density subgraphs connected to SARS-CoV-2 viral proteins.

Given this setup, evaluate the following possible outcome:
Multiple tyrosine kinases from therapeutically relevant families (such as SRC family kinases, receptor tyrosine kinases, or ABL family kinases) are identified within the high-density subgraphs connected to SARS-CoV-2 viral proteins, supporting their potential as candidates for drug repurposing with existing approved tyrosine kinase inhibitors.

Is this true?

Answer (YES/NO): YES